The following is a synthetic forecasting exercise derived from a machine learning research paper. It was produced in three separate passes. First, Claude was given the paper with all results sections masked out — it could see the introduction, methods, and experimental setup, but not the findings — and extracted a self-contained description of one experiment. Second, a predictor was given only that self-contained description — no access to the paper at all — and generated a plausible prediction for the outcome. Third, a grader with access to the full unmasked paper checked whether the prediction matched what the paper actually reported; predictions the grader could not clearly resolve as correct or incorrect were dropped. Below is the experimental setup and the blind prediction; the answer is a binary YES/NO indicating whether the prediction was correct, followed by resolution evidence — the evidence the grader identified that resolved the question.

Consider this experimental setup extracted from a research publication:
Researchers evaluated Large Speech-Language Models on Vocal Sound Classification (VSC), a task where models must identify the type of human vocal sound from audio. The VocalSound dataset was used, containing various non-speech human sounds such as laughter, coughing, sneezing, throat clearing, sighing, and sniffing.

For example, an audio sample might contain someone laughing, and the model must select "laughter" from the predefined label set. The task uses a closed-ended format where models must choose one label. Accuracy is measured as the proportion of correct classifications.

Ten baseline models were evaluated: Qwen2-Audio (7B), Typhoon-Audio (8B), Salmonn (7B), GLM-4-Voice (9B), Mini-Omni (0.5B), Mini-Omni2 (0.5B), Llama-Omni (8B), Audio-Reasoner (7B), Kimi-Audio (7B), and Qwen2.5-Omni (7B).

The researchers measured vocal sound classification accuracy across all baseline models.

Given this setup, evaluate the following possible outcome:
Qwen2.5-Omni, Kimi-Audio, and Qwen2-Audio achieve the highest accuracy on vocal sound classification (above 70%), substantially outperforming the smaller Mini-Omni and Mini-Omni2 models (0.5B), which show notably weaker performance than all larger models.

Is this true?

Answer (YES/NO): NO